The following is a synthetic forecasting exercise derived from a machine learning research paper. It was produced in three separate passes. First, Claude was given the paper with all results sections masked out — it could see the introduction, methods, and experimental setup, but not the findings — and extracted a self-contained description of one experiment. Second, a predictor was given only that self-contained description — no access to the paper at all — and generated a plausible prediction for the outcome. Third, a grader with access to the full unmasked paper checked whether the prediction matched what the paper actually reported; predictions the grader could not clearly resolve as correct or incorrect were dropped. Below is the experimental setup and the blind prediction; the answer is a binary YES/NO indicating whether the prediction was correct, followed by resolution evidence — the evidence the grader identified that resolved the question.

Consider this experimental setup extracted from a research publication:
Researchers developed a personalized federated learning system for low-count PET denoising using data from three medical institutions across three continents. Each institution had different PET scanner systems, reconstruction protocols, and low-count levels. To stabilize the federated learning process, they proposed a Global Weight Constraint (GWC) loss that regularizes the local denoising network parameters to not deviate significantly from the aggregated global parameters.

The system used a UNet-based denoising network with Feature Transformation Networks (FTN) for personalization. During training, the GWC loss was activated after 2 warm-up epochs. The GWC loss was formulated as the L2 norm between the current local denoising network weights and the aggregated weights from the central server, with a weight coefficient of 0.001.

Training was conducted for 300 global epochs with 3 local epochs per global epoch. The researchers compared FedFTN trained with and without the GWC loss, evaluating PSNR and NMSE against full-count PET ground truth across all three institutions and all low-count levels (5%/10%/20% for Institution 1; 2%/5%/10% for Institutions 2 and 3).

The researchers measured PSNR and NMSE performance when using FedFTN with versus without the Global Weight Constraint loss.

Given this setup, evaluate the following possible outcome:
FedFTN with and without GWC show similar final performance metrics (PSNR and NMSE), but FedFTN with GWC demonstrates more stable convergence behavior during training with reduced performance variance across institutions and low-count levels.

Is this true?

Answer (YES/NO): NO